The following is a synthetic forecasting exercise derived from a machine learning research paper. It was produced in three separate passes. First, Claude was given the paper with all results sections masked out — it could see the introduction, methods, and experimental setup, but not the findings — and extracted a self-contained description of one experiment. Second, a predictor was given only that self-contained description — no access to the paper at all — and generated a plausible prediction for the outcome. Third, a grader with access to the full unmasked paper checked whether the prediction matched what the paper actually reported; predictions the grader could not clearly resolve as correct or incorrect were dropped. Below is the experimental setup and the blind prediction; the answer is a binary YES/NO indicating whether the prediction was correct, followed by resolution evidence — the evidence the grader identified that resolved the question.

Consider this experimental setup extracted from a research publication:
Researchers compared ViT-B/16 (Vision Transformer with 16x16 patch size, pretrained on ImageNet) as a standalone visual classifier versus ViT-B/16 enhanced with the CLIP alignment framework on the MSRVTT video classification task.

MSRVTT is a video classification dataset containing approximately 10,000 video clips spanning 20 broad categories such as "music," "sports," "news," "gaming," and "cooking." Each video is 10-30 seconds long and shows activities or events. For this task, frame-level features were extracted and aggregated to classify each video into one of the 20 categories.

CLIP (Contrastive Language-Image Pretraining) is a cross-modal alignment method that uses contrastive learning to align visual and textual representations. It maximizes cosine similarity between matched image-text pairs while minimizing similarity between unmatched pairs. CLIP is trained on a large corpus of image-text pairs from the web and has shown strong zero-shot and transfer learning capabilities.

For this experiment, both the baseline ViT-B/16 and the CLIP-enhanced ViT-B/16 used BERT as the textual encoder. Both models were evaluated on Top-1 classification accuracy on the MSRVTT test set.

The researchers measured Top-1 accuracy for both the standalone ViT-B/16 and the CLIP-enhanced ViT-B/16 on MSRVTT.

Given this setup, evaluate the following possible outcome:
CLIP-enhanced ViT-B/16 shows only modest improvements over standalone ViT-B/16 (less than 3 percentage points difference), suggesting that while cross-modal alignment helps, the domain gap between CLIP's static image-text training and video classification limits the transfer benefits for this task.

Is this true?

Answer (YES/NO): NO